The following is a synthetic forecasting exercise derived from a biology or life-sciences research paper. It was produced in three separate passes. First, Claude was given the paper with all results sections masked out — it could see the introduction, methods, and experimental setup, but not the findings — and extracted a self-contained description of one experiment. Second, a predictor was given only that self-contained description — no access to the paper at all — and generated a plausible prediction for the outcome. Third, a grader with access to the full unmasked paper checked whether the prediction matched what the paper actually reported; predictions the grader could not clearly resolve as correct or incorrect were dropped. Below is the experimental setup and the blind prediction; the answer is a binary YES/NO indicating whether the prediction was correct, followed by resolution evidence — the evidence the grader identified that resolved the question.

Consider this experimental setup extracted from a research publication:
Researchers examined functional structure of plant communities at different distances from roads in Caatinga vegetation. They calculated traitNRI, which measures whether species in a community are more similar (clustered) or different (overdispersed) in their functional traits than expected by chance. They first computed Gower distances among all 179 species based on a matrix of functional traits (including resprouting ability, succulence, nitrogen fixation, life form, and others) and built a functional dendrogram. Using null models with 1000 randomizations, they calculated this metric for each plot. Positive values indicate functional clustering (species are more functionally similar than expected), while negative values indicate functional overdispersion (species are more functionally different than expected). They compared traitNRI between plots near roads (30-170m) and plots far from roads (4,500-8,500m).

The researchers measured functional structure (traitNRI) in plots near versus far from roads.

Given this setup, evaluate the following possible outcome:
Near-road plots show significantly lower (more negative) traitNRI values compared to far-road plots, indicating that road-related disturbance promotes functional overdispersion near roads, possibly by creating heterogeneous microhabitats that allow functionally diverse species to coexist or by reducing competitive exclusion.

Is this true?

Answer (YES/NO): NO